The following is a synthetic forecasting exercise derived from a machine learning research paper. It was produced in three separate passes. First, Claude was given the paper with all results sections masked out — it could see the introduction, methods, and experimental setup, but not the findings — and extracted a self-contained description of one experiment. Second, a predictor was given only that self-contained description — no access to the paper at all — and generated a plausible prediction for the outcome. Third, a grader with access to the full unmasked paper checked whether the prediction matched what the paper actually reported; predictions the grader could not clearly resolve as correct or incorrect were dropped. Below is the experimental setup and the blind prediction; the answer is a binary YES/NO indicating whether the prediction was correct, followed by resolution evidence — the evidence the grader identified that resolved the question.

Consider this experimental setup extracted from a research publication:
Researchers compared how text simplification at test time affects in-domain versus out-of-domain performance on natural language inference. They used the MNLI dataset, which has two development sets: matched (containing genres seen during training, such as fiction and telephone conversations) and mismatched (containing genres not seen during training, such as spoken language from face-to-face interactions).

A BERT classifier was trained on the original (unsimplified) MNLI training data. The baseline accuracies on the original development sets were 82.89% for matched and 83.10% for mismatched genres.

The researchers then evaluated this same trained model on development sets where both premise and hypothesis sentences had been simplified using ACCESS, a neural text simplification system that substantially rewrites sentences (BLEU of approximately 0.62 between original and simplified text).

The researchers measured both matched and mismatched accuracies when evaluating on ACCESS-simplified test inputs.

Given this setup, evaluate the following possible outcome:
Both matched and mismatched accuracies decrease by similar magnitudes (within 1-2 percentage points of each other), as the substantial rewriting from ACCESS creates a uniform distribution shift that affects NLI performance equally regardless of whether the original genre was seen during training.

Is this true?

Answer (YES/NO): YES